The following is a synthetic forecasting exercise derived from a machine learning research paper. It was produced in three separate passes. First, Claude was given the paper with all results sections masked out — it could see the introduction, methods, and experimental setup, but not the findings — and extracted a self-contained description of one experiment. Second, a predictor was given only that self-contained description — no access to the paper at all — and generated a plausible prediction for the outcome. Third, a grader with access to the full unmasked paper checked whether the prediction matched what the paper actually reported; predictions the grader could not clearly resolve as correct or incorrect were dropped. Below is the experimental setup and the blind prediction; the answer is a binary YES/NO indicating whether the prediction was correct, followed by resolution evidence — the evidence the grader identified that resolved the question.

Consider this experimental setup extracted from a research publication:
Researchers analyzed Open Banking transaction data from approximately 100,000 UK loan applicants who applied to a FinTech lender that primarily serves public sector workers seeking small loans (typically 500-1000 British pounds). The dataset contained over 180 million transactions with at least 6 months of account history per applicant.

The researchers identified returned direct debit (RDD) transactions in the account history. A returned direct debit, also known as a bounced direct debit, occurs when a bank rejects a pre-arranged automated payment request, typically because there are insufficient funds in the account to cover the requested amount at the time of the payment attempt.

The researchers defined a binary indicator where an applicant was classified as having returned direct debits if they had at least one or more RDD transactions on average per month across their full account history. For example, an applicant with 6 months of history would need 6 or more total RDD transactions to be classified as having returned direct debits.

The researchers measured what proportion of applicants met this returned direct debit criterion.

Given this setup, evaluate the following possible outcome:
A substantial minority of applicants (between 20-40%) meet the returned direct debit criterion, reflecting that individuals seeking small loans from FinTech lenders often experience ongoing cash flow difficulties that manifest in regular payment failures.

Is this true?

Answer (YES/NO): YES